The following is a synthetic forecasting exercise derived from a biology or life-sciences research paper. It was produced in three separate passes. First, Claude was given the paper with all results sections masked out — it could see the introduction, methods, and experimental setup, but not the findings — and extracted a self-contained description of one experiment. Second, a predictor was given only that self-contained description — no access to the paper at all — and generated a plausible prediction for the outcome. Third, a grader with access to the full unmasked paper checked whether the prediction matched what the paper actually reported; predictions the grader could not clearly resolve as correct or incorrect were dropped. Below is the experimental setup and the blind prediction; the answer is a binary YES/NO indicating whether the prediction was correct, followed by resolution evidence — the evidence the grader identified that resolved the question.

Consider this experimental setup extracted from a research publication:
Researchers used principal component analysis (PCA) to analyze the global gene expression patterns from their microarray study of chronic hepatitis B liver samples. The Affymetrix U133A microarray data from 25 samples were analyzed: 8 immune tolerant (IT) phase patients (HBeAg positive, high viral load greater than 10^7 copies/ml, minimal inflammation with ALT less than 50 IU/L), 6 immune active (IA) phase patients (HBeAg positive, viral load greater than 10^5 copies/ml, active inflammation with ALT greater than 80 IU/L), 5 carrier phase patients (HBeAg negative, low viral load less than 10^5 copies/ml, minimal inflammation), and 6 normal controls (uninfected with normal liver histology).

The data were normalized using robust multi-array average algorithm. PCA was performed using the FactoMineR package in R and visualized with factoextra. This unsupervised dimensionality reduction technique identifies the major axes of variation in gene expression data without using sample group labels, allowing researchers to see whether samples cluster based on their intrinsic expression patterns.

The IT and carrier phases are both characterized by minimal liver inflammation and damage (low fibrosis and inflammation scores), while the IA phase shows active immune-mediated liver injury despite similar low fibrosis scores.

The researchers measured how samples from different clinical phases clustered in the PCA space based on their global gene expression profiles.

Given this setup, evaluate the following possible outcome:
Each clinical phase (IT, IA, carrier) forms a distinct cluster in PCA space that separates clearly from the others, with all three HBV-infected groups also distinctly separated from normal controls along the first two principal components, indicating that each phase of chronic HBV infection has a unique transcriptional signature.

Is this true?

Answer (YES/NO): YES